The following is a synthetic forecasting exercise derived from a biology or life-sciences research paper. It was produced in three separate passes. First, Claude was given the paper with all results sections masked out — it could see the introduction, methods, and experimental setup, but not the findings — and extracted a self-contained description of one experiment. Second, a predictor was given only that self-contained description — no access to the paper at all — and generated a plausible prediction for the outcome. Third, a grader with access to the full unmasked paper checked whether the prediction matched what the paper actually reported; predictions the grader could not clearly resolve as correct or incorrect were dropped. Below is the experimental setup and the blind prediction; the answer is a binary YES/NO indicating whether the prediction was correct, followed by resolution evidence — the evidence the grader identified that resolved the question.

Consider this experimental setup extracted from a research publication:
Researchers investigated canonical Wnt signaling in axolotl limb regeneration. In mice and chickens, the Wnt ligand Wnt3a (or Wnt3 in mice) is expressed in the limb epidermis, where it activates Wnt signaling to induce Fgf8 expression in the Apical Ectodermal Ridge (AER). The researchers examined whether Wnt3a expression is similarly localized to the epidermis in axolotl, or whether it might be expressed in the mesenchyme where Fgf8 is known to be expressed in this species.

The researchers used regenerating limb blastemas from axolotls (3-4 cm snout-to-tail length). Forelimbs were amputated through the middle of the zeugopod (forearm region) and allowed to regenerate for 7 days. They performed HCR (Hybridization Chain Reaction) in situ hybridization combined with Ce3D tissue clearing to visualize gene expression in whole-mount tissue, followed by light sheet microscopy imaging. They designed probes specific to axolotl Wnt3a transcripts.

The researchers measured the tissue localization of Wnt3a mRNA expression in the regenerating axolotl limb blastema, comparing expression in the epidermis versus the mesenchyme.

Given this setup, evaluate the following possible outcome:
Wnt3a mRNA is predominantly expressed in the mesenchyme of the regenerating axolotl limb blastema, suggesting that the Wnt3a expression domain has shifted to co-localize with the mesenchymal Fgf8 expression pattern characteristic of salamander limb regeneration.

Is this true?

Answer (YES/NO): NO